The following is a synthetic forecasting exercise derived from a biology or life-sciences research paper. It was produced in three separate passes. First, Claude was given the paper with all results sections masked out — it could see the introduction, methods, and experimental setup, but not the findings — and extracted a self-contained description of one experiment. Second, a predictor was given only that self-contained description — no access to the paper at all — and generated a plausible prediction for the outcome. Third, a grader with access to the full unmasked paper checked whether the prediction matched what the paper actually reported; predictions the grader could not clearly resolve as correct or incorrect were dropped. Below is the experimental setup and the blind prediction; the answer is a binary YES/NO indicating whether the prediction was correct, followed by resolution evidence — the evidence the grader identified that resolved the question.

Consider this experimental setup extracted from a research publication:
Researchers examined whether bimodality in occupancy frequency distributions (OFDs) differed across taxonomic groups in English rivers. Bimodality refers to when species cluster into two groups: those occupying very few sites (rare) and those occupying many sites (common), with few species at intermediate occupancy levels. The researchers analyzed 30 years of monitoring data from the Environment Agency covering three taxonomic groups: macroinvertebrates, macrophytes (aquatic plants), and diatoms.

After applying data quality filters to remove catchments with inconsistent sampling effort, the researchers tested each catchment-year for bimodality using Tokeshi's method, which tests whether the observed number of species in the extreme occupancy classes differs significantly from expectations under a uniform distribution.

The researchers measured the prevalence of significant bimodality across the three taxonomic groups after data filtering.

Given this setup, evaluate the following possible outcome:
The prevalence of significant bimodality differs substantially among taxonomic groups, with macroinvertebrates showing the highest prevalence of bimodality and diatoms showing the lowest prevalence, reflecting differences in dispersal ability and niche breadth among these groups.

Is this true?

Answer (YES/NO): NO